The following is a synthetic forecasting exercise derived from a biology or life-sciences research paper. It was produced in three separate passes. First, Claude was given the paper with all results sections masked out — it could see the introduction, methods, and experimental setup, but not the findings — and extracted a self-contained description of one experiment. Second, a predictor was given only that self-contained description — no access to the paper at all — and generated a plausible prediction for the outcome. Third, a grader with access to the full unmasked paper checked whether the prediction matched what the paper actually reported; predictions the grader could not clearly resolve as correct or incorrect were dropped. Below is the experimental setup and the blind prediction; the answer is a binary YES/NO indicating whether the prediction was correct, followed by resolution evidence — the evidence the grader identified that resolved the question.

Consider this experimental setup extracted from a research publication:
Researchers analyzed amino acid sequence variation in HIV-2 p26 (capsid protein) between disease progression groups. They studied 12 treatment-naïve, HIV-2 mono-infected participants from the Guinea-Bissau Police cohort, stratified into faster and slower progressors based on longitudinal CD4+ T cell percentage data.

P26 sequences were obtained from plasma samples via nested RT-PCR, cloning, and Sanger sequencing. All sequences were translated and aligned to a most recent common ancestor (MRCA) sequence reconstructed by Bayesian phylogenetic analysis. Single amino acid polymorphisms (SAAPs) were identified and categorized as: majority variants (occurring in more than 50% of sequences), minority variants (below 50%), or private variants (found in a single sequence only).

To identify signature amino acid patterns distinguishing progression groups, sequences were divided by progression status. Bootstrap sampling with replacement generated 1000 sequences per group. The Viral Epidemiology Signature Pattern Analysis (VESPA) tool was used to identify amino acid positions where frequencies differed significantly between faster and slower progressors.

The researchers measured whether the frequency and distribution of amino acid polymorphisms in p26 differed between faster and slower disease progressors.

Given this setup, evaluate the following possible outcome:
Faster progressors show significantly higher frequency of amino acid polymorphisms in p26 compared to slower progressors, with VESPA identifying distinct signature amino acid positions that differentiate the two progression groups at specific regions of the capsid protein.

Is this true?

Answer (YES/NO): YES